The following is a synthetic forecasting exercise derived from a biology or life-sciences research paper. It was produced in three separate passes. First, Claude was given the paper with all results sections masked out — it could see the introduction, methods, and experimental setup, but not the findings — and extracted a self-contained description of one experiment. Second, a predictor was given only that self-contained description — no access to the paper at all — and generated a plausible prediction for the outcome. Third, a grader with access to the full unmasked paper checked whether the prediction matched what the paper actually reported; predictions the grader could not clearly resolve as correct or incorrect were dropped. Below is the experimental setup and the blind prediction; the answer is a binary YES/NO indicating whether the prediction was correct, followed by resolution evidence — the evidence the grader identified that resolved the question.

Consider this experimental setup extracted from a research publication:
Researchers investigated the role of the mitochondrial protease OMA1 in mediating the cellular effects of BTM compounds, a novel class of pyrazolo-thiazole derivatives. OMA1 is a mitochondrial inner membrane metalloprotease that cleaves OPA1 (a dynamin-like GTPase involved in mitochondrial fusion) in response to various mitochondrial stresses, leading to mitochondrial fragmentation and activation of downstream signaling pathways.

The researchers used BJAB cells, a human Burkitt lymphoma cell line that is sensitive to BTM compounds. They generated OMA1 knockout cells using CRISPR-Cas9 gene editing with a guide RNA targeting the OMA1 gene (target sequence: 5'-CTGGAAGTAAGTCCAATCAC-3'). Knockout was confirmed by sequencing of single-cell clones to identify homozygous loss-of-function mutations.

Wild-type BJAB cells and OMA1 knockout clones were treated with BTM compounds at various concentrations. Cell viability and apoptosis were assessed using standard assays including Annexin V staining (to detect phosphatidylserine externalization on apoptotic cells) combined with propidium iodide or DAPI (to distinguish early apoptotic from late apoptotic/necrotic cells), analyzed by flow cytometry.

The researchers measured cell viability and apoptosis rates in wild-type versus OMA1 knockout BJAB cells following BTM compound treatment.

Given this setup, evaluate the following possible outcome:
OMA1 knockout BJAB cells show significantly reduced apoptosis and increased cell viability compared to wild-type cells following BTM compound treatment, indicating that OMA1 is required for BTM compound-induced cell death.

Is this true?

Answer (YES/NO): YES